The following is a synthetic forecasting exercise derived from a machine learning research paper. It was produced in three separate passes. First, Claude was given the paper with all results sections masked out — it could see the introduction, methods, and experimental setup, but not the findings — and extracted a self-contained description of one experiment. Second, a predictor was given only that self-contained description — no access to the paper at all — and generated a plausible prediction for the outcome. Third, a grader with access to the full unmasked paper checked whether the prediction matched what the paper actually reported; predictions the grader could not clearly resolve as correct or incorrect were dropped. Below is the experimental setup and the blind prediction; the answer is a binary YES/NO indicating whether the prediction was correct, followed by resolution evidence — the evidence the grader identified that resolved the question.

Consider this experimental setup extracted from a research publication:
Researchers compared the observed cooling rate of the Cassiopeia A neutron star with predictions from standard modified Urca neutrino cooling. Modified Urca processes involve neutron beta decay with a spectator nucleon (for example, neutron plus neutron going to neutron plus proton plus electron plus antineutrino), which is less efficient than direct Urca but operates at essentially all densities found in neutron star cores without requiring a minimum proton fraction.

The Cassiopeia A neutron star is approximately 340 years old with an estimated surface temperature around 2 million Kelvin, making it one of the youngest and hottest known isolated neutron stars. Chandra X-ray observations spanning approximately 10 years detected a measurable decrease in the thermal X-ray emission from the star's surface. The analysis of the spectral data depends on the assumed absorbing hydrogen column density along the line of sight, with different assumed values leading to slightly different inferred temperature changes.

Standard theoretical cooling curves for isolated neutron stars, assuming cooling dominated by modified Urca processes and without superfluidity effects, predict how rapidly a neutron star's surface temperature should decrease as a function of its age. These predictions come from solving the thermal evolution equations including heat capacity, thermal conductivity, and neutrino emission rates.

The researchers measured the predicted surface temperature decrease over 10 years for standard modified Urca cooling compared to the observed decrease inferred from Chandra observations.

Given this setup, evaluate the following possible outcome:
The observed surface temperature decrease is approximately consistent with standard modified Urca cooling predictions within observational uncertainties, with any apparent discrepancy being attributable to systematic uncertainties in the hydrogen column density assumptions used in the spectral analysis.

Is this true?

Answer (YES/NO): NO